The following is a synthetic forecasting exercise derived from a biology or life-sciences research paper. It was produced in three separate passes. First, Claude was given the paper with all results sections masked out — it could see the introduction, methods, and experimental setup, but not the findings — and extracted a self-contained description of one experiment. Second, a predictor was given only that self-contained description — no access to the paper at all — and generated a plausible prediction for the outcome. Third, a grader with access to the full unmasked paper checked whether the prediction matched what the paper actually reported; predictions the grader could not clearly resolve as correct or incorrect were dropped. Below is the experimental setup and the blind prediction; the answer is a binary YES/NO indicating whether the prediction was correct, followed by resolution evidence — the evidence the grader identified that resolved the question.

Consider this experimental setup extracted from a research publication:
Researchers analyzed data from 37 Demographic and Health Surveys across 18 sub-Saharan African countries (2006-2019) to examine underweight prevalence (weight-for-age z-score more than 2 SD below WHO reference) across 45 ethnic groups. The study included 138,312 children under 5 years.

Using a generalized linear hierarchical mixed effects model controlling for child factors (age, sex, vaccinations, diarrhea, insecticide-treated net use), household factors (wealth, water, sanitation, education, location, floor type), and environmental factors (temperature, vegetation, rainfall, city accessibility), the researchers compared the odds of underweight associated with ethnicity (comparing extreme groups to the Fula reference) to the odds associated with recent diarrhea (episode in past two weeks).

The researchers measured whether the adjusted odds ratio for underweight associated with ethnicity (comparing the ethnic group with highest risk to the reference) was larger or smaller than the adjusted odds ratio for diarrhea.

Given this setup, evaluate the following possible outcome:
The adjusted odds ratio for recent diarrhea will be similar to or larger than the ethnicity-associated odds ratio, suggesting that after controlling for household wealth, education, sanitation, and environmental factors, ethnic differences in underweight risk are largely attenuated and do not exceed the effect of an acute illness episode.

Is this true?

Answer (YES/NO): YES